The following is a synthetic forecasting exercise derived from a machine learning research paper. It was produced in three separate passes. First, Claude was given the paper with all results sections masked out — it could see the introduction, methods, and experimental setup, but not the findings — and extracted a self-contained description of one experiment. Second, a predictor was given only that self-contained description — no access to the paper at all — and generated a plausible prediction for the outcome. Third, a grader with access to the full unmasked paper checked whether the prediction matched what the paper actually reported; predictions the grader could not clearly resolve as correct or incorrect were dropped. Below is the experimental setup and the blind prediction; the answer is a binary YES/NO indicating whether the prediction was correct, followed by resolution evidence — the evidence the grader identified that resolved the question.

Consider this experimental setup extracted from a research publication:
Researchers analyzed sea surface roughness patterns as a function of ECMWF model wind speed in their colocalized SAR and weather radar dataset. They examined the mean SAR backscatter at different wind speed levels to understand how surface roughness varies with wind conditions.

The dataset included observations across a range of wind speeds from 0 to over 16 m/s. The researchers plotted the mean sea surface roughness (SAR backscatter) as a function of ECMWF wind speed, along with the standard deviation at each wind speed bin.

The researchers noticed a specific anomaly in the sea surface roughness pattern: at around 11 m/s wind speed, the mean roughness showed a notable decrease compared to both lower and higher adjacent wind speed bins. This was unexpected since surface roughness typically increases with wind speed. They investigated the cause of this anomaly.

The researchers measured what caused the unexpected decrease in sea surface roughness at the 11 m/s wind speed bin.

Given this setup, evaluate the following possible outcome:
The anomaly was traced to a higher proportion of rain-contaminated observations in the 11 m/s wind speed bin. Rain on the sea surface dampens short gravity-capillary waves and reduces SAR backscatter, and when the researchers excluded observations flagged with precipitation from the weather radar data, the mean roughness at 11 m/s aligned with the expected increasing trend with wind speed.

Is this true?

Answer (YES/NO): NO